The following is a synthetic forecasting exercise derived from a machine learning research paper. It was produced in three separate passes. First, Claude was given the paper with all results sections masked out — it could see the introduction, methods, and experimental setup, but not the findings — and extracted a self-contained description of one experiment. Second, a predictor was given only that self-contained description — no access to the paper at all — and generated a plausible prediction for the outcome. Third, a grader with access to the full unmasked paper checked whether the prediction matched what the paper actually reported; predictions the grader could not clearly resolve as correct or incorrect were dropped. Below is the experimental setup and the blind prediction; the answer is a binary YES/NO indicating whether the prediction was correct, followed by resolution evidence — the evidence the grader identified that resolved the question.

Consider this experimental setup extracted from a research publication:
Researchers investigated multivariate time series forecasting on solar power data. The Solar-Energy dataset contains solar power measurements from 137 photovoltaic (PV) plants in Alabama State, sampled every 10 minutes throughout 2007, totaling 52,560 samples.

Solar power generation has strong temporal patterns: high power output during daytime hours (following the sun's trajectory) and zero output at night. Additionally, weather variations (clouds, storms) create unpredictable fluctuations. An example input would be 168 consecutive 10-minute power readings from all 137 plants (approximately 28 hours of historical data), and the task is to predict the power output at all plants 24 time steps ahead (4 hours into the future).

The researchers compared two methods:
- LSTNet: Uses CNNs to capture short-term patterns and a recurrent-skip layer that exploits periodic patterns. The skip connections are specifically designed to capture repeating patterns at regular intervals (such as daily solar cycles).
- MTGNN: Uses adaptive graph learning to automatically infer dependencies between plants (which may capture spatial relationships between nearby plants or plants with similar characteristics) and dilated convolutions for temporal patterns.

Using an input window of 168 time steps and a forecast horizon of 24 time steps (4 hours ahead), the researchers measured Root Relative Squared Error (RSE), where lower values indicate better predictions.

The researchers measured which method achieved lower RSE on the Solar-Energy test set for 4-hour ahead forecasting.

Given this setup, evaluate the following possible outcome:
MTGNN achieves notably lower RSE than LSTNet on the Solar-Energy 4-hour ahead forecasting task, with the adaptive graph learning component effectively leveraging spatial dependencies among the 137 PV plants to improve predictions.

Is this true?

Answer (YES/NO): YES